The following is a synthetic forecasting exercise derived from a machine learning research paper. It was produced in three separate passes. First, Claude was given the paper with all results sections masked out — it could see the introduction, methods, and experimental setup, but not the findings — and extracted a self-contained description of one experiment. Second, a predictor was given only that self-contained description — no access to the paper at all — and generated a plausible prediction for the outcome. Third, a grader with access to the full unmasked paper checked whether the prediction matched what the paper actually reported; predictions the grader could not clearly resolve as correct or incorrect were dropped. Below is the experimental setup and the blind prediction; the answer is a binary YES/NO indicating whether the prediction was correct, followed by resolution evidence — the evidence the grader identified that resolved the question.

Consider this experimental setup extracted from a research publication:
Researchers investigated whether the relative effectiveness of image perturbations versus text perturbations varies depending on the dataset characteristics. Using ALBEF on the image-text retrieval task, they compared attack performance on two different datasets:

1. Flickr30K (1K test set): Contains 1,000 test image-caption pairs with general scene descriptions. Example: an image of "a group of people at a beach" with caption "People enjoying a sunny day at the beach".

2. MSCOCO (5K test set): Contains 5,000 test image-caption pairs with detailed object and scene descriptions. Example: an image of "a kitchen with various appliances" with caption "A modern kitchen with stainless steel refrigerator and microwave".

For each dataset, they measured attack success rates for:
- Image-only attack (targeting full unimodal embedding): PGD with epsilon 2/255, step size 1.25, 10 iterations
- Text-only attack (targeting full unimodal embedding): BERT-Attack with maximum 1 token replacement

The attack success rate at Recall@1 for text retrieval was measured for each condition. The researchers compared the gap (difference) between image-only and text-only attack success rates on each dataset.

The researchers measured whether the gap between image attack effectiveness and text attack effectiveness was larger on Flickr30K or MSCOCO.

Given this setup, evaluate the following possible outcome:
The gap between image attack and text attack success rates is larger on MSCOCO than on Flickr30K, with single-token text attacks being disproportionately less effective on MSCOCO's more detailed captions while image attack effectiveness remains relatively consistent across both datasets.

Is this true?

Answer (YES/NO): NO